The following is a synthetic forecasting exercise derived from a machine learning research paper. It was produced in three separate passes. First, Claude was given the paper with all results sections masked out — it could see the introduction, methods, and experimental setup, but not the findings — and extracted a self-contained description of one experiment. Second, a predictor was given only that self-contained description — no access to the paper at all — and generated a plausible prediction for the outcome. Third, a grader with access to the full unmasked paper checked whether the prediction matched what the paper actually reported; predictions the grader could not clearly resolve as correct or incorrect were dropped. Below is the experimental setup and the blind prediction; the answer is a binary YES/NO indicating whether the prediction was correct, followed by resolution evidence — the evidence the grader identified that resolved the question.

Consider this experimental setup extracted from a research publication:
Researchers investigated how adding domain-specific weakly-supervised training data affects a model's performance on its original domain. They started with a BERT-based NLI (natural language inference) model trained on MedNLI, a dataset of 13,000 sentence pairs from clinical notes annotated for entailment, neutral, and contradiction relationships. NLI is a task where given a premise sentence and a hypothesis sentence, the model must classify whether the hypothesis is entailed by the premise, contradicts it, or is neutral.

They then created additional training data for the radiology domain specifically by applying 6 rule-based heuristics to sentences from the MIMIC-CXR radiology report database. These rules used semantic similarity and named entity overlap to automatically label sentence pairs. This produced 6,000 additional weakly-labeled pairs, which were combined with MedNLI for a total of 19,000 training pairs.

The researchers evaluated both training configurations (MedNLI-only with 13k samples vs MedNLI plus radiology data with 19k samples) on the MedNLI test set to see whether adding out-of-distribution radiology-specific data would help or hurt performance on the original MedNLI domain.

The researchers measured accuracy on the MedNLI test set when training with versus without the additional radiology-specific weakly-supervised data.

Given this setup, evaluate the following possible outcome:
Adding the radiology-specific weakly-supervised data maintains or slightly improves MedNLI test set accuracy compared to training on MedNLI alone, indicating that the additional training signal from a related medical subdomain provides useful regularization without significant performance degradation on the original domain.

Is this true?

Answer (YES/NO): NO